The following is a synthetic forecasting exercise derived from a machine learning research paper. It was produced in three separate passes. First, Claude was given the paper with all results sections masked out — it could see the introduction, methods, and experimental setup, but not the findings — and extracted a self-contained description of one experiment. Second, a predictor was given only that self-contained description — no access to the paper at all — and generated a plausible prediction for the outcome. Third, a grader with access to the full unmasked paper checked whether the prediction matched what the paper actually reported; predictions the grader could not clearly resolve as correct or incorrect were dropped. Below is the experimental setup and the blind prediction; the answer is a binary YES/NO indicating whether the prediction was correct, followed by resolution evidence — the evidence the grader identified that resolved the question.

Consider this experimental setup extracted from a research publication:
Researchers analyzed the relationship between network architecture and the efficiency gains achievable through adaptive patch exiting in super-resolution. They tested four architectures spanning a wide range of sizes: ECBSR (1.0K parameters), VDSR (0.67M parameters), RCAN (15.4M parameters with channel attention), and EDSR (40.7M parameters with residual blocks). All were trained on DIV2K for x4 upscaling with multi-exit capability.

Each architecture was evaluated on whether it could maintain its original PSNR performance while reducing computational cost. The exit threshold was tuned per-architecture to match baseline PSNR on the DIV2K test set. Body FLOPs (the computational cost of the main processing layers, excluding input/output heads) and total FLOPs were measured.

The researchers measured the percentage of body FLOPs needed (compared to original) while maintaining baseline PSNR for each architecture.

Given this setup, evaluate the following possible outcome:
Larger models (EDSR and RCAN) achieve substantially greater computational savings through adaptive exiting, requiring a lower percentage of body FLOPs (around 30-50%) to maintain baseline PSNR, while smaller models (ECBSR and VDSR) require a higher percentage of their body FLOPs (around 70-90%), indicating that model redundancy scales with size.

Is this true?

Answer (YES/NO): NO